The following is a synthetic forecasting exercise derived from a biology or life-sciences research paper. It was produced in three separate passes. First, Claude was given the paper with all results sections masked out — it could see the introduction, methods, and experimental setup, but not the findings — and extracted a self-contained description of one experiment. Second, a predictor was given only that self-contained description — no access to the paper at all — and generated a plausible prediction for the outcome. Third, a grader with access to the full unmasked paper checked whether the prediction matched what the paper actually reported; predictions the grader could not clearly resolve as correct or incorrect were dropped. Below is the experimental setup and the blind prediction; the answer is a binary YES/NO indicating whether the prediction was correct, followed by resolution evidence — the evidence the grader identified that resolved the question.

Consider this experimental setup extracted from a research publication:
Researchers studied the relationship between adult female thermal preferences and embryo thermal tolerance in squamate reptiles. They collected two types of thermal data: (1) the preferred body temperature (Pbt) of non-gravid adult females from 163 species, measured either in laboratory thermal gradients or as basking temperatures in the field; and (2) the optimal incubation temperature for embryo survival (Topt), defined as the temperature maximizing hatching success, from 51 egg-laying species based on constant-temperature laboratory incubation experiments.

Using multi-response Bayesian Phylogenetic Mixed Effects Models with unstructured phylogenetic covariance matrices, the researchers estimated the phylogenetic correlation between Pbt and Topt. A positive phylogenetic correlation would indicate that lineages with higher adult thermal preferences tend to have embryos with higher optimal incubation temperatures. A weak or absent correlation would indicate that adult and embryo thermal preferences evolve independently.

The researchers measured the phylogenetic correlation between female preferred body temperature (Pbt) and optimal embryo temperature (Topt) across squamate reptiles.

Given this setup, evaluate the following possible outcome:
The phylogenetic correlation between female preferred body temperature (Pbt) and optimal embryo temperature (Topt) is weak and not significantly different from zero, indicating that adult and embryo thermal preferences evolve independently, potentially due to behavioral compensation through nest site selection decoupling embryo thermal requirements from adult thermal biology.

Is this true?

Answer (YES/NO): NO